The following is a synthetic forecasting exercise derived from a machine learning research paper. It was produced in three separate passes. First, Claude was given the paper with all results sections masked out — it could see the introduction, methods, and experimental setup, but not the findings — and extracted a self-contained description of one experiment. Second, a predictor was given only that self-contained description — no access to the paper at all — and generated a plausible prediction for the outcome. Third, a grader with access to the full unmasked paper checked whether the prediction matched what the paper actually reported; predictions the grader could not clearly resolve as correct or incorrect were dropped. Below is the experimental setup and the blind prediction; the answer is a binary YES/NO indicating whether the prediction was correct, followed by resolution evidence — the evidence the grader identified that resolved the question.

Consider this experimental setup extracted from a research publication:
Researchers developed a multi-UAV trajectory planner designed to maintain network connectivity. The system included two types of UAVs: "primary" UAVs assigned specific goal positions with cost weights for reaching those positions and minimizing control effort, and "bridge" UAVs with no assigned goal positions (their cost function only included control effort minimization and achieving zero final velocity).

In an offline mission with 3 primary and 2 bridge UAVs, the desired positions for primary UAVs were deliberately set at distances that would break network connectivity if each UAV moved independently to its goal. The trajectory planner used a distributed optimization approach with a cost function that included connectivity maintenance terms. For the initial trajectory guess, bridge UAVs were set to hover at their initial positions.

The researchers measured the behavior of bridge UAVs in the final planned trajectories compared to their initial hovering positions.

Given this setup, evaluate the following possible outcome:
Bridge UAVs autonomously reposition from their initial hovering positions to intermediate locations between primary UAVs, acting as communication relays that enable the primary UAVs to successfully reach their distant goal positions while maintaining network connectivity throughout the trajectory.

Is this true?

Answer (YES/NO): YES